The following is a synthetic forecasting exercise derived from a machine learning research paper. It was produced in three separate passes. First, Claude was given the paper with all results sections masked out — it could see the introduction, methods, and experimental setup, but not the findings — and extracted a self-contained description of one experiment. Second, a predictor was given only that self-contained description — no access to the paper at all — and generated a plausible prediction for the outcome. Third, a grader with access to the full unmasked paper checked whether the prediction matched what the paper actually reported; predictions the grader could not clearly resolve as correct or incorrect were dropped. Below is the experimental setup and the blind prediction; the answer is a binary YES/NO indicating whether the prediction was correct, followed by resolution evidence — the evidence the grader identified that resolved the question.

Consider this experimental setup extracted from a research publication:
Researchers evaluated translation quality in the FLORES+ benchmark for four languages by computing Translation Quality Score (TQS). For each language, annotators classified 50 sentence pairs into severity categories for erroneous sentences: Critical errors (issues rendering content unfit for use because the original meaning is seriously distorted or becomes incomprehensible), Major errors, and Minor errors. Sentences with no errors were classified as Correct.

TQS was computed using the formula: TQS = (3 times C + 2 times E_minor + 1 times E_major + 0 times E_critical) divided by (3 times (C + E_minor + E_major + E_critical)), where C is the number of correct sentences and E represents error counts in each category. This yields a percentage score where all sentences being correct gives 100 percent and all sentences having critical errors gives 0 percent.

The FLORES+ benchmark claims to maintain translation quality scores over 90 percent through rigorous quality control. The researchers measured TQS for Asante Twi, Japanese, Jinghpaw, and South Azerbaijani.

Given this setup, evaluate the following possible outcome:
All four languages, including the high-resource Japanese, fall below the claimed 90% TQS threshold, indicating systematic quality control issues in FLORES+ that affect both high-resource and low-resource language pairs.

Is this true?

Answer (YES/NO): YES